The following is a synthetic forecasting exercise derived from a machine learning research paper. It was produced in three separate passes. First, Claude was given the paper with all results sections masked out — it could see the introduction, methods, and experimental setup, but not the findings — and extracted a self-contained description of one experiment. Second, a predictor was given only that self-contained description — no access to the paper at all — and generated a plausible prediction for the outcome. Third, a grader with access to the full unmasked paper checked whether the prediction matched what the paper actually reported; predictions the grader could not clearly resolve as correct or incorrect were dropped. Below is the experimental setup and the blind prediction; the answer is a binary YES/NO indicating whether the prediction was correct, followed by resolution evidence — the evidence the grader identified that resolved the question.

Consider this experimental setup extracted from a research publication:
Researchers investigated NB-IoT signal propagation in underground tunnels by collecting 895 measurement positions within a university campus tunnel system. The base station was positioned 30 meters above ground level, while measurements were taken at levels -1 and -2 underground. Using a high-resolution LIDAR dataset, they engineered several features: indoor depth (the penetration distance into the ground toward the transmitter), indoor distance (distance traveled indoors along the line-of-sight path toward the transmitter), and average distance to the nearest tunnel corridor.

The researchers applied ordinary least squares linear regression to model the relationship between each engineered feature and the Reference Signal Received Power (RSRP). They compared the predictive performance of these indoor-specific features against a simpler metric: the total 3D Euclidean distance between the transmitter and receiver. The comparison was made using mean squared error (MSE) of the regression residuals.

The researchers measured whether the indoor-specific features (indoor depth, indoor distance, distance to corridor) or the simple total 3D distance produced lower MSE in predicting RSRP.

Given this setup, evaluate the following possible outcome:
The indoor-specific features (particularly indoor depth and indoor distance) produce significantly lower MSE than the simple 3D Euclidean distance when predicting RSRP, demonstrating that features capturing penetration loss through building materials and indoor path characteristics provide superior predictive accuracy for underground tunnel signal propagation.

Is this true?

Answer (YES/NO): NO